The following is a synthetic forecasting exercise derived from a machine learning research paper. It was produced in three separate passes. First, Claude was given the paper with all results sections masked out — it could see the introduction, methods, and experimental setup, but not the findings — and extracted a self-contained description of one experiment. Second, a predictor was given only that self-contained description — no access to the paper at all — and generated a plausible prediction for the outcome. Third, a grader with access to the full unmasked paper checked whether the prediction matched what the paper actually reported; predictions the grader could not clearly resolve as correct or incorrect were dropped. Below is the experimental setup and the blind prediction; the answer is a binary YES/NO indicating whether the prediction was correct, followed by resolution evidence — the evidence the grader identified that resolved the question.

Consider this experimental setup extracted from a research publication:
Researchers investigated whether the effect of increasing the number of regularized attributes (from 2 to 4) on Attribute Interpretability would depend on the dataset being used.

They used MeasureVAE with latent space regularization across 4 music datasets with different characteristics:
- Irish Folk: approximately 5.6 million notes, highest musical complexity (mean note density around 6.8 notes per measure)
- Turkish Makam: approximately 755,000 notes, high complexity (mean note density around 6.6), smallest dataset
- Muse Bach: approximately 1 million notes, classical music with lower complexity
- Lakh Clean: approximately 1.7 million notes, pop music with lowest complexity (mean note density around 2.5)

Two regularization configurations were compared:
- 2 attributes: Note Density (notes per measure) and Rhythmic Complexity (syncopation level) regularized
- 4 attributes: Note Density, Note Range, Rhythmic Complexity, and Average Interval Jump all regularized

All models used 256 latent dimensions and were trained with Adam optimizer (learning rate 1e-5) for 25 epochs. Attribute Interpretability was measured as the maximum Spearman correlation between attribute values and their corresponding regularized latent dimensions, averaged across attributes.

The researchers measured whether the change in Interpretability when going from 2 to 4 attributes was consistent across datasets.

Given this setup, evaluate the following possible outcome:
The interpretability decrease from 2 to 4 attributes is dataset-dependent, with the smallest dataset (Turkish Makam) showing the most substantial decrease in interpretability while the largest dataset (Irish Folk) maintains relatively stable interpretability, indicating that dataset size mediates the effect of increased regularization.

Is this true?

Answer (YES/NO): NO